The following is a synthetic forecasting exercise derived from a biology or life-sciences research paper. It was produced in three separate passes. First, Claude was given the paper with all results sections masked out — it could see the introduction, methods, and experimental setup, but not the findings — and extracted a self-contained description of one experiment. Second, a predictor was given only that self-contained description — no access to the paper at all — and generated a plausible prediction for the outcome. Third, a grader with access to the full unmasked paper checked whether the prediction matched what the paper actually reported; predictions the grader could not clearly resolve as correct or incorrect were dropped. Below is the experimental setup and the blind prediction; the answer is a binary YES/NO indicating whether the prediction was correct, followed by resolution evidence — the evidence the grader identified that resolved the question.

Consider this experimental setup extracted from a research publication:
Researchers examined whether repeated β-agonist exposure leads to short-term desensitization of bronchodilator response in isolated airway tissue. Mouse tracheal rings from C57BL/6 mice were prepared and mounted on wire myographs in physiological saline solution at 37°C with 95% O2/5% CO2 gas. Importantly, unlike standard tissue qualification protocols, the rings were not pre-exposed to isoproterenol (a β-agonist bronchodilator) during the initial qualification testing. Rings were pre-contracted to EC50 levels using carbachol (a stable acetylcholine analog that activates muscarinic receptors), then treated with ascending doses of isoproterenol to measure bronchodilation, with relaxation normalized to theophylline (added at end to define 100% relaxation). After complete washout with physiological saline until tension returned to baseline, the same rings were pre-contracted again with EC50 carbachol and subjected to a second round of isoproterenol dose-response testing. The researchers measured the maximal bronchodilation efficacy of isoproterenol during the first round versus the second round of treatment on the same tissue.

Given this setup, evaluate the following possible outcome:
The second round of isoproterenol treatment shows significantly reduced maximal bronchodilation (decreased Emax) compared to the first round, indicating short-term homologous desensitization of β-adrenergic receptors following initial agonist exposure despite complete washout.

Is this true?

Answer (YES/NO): YES